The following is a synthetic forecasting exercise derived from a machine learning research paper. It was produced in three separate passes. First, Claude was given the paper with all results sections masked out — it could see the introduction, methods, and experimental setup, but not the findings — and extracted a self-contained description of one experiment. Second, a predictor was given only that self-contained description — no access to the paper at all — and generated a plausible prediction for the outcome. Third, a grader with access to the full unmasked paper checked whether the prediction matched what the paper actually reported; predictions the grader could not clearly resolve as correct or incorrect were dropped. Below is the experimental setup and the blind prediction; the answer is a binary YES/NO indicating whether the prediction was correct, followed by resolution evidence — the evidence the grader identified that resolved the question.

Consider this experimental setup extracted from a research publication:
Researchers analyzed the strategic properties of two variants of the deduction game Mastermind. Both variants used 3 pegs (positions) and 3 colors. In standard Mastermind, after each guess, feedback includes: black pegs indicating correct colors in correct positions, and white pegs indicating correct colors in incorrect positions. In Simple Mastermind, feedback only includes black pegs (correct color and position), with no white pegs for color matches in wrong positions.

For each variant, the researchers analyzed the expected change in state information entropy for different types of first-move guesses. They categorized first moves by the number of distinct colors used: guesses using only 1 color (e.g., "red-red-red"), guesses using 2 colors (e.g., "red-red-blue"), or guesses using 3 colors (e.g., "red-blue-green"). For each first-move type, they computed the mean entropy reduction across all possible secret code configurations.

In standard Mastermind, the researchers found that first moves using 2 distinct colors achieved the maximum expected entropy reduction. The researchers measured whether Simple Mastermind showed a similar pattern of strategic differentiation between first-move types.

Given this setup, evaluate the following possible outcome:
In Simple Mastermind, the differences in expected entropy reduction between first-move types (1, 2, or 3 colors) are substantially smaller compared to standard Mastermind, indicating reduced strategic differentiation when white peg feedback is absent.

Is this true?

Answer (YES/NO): YES